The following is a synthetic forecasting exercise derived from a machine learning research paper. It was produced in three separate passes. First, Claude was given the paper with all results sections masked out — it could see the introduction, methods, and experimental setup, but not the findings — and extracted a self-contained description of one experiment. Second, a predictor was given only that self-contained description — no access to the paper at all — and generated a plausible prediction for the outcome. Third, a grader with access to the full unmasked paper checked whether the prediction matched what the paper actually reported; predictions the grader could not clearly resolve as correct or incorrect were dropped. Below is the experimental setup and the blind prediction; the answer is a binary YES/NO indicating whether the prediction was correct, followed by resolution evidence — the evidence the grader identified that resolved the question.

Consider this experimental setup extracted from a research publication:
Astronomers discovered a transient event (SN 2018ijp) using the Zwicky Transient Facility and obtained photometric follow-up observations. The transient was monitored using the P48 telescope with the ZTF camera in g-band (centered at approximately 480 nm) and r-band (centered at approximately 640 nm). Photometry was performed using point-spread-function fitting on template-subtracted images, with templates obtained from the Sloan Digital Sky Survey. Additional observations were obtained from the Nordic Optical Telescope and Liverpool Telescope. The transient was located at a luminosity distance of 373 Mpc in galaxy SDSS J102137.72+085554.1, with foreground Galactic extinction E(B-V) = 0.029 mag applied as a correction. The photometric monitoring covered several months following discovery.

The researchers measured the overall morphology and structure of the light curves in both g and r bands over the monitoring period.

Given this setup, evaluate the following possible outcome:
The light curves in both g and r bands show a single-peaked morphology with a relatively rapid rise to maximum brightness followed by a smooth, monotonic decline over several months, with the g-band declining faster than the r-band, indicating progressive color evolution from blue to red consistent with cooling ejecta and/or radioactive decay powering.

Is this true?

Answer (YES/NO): NO